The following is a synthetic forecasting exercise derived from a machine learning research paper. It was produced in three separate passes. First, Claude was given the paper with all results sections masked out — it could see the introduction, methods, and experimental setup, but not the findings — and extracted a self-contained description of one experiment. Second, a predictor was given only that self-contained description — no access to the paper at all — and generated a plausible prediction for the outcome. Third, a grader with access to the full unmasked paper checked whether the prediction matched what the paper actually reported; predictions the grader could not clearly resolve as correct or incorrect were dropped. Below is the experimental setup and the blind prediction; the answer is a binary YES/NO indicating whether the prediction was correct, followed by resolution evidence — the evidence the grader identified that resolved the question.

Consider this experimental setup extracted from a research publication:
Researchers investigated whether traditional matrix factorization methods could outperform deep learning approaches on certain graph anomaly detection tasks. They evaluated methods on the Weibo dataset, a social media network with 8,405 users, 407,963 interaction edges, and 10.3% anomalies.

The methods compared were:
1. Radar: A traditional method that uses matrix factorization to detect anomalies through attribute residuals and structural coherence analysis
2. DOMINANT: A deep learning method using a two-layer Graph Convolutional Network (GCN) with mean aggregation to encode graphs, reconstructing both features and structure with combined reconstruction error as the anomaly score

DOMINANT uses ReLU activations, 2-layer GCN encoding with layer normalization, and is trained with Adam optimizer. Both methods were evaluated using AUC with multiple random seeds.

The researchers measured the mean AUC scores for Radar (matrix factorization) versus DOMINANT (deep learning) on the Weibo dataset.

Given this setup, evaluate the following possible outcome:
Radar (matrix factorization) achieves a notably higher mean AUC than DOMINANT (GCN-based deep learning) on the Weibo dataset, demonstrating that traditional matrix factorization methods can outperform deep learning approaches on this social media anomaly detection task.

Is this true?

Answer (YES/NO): YES